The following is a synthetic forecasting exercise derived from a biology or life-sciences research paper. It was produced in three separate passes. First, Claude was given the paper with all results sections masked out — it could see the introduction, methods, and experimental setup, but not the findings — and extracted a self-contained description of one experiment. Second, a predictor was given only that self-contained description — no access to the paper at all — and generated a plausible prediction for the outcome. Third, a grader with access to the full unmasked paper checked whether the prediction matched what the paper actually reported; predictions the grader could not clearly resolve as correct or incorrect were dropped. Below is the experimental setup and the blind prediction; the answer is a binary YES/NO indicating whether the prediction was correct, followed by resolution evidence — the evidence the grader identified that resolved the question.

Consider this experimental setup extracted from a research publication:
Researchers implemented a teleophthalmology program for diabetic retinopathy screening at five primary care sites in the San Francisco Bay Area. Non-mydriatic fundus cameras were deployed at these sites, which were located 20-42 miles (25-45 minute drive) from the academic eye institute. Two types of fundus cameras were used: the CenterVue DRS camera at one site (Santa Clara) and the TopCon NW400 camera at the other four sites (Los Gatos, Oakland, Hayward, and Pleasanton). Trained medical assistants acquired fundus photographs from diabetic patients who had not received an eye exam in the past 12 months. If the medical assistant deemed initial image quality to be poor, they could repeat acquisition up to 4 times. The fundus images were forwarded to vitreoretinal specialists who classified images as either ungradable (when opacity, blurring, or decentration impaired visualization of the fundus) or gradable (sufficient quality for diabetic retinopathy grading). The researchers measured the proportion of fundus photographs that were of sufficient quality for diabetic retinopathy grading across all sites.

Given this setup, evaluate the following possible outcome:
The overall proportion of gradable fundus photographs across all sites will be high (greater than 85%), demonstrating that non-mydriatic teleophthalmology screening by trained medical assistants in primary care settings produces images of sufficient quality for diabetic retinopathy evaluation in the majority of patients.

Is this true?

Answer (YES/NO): YES